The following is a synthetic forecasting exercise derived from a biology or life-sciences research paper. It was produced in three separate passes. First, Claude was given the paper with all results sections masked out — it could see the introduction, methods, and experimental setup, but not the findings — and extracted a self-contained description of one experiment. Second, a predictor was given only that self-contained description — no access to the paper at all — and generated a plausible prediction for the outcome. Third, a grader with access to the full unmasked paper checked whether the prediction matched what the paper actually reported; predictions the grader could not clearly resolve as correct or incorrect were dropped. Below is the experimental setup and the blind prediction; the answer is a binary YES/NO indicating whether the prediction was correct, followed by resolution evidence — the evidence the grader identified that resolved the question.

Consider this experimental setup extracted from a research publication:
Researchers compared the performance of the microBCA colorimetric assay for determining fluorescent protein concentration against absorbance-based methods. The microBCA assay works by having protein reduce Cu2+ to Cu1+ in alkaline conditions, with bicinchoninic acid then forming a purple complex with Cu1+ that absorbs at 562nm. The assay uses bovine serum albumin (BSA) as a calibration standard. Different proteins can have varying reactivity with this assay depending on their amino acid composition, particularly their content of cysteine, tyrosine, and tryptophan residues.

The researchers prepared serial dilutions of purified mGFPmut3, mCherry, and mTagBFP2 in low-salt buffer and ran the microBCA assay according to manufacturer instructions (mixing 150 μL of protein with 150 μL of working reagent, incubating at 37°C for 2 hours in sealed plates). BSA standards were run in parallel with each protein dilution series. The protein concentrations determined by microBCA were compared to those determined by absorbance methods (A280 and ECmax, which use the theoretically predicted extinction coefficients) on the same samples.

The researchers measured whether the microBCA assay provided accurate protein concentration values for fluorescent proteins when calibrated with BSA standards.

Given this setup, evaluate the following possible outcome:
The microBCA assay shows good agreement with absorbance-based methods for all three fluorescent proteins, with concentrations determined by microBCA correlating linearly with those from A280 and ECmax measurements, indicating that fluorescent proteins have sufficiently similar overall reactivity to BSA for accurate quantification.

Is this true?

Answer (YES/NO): NO